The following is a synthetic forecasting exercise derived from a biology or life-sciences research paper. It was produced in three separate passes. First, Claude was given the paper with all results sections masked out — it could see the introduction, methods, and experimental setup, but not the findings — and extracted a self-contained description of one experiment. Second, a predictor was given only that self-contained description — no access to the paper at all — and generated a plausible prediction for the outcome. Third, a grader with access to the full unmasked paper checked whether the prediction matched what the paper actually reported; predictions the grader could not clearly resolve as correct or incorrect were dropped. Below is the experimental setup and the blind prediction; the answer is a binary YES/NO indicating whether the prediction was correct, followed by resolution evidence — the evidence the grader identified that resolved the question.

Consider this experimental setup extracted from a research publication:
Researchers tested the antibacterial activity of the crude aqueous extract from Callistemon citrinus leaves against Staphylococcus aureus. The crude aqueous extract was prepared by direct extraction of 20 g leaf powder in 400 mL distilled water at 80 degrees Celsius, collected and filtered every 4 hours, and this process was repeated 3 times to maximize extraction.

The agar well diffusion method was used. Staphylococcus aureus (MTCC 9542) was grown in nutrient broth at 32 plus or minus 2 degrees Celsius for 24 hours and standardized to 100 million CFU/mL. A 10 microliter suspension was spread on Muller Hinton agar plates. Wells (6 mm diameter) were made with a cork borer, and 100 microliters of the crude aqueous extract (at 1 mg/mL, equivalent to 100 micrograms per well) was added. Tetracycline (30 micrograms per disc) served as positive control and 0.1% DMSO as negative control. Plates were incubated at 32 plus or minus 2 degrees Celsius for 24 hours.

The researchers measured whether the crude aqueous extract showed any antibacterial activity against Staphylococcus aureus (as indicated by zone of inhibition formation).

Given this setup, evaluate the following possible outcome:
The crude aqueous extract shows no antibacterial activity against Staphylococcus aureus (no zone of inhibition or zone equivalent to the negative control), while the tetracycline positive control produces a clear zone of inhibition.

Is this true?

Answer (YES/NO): YES